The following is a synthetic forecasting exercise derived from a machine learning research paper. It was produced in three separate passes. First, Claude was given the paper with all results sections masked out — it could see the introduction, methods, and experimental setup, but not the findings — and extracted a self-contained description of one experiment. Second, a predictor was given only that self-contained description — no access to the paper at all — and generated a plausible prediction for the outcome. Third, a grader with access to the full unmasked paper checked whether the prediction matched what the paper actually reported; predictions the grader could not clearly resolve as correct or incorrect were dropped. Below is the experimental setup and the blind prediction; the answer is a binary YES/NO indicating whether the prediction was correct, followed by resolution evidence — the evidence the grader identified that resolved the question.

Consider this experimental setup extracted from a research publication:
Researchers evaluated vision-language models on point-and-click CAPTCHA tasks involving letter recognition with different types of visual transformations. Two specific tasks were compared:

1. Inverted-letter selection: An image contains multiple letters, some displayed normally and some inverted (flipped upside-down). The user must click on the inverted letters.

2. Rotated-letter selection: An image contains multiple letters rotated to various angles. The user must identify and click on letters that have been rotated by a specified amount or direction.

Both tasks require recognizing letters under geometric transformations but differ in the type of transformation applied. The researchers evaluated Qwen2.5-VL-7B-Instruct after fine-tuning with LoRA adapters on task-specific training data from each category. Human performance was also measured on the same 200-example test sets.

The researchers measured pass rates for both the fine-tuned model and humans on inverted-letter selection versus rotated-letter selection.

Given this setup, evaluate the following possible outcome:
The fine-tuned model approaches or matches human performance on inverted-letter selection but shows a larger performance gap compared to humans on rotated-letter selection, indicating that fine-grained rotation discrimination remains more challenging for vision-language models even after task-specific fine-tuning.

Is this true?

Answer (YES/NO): NO